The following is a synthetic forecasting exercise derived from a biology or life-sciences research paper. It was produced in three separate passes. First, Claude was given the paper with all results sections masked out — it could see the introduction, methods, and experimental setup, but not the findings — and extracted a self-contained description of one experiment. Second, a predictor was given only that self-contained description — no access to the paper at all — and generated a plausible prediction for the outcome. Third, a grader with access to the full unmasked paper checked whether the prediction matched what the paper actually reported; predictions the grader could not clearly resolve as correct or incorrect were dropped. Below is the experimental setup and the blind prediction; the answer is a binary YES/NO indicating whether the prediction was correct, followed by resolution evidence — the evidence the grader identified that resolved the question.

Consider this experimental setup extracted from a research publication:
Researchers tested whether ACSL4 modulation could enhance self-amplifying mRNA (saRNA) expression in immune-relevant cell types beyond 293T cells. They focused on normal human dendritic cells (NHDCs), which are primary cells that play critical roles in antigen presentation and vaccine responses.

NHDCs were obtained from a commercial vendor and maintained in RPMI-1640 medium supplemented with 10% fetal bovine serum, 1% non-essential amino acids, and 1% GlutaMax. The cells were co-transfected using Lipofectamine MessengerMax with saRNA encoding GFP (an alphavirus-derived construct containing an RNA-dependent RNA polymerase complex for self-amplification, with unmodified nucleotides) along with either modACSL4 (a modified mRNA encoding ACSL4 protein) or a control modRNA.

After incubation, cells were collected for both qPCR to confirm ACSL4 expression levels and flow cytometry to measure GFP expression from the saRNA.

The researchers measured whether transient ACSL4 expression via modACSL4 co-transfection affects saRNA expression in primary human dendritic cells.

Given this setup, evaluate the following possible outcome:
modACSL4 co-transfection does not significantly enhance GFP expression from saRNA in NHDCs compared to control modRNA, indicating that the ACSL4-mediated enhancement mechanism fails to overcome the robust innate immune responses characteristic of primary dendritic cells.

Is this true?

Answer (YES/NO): NO